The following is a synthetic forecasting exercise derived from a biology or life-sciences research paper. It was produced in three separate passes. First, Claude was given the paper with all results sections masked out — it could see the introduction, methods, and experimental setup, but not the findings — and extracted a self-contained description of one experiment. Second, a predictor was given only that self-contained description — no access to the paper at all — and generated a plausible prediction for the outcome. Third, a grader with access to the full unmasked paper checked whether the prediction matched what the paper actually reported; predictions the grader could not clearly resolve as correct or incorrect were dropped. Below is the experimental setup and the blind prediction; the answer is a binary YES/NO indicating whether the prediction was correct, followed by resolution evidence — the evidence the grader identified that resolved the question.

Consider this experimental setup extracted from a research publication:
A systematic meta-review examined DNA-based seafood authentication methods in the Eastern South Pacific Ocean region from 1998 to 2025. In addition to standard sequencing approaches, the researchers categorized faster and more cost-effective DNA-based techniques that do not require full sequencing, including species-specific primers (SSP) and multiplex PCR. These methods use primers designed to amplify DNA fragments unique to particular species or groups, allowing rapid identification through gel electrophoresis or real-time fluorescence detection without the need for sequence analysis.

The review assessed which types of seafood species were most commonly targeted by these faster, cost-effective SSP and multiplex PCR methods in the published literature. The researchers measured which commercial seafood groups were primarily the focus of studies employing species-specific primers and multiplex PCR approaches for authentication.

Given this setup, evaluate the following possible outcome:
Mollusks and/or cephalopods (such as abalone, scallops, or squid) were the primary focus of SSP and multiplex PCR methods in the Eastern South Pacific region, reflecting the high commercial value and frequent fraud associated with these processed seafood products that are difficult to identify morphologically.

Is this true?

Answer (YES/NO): NO